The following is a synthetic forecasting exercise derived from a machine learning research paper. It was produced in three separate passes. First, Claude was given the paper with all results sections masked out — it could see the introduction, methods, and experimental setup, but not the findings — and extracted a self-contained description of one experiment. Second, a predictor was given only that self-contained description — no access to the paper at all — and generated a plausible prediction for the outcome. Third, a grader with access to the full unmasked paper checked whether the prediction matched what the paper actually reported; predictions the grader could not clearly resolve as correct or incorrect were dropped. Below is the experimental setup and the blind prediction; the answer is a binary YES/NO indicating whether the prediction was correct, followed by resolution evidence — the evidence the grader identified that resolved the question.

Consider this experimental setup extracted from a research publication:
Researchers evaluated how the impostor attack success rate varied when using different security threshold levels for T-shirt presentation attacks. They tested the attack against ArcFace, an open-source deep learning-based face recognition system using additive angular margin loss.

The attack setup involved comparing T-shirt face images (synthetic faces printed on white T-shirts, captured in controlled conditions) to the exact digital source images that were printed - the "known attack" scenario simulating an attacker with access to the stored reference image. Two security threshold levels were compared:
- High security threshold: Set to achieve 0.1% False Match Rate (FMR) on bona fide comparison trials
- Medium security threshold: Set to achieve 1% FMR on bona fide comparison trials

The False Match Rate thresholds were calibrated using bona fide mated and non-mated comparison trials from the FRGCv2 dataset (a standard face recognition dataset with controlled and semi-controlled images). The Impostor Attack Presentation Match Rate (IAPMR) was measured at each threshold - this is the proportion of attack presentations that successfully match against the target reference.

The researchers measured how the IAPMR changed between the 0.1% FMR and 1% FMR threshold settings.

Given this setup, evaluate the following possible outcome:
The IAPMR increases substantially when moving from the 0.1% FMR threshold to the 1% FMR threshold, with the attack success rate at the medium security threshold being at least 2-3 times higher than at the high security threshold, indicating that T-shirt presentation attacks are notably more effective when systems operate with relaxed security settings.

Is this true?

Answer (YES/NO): NO